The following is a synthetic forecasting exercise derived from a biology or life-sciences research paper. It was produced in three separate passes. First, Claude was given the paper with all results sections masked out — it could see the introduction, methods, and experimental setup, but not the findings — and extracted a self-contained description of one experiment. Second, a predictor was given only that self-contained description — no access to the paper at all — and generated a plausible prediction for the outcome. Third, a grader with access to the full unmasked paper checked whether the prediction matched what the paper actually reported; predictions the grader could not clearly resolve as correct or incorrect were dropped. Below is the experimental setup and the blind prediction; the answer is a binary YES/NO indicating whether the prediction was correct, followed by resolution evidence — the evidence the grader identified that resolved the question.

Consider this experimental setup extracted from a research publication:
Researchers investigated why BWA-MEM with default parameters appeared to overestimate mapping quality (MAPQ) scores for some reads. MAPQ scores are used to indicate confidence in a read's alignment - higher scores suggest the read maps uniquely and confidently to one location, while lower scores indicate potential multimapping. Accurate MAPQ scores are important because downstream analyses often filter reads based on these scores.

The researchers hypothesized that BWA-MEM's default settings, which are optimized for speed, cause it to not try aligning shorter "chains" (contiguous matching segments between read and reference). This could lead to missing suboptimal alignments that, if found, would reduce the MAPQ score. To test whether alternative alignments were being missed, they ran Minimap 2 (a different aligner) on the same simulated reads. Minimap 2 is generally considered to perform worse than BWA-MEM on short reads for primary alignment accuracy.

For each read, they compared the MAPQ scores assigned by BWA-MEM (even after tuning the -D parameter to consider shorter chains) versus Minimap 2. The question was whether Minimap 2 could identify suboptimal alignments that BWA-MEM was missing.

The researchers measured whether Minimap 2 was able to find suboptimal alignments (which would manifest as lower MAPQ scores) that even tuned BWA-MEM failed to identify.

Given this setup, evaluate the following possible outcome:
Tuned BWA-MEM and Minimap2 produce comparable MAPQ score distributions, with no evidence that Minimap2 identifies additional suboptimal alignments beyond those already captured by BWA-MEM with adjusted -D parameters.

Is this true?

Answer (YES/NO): NO